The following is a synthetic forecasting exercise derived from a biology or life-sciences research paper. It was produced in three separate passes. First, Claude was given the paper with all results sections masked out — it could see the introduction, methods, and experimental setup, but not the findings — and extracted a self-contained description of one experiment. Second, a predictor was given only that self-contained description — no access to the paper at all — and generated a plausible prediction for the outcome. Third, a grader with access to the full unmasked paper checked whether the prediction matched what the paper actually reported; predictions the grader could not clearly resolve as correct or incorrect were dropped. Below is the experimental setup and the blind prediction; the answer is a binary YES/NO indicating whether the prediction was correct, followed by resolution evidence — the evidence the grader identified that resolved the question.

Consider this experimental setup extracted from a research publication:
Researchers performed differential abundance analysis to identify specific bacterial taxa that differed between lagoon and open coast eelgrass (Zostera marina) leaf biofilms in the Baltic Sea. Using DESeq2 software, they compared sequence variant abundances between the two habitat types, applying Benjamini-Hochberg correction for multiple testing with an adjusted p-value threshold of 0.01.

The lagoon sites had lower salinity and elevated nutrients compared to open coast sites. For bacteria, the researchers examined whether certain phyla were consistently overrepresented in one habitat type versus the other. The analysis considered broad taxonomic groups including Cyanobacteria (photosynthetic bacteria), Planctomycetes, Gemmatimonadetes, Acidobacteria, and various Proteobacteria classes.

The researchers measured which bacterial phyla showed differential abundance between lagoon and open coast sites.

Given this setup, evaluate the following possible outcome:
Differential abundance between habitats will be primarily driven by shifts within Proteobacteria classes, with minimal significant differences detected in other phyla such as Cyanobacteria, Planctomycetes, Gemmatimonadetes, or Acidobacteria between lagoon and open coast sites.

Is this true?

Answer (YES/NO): NO